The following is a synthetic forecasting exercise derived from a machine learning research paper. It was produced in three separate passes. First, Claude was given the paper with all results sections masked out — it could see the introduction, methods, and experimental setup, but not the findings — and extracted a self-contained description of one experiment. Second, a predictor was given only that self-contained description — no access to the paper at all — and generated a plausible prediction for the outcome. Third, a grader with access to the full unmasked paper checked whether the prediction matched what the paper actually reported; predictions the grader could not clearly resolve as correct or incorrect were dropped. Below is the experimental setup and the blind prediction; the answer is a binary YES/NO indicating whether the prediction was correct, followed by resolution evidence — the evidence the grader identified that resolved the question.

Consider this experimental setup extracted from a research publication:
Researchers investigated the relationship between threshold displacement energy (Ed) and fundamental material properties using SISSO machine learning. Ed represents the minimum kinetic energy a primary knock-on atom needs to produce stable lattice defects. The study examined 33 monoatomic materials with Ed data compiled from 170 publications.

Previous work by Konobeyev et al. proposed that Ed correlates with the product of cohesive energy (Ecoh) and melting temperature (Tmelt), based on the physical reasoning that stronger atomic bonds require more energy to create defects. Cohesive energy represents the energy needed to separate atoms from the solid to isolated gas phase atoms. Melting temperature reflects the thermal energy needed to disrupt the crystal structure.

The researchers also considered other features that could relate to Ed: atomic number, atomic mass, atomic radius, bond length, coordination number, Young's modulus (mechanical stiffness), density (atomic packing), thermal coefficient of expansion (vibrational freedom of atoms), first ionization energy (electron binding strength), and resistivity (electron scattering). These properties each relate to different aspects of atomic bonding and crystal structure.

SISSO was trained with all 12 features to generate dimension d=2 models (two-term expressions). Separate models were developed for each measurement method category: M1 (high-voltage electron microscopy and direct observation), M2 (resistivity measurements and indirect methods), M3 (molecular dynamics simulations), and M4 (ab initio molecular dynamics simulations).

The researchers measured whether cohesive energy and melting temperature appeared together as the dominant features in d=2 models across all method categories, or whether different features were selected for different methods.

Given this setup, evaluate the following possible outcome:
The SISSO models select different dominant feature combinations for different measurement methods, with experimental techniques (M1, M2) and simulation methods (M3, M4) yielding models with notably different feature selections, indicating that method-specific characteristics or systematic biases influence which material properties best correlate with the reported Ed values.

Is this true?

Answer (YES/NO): YES